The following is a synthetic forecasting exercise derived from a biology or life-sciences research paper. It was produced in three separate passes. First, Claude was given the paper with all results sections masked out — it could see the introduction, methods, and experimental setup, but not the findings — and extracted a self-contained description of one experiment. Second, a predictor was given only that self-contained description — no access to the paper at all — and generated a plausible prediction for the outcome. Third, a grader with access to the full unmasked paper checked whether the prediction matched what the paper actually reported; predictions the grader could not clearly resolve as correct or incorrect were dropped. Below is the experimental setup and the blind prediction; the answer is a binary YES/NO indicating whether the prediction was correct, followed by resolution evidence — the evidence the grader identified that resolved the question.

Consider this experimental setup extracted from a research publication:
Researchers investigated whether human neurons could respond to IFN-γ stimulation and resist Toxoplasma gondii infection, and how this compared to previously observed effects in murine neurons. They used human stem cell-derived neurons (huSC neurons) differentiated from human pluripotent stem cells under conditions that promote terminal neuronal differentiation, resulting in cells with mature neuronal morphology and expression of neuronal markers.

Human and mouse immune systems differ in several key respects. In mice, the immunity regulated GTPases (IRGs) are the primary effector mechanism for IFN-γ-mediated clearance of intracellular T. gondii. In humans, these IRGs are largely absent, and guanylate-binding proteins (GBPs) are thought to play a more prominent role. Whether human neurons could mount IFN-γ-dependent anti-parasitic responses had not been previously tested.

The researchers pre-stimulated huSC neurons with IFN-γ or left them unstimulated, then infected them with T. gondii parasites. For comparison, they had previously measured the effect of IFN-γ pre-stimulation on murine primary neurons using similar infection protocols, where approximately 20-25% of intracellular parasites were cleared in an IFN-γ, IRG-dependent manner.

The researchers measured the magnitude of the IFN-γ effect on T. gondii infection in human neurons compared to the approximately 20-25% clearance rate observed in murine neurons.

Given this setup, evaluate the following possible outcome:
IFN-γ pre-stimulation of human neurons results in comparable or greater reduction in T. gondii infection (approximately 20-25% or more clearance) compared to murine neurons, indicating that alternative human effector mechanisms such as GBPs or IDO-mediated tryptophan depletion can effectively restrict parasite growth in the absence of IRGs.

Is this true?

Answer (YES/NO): YES